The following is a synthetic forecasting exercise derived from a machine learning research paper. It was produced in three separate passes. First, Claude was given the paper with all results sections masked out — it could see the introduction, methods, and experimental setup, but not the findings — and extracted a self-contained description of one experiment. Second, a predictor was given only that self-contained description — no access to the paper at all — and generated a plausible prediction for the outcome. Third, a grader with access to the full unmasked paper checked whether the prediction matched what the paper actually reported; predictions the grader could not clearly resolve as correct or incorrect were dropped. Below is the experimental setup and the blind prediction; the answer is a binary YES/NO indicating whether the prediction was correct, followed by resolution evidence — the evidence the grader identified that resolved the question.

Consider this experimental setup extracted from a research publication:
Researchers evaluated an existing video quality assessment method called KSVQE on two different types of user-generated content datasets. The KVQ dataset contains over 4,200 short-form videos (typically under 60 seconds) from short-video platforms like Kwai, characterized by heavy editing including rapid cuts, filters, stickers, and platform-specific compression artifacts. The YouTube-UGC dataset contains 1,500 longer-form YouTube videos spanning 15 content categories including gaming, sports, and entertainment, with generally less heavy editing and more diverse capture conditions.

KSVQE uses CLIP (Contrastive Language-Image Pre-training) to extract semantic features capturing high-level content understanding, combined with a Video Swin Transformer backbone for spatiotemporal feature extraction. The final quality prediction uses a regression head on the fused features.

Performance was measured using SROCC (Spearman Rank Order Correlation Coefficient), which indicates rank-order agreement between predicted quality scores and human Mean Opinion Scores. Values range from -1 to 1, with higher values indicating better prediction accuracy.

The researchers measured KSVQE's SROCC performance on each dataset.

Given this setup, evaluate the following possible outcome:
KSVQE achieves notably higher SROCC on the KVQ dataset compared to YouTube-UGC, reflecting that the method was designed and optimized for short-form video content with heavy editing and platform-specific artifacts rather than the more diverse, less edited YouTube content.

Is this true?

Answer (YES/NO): NO